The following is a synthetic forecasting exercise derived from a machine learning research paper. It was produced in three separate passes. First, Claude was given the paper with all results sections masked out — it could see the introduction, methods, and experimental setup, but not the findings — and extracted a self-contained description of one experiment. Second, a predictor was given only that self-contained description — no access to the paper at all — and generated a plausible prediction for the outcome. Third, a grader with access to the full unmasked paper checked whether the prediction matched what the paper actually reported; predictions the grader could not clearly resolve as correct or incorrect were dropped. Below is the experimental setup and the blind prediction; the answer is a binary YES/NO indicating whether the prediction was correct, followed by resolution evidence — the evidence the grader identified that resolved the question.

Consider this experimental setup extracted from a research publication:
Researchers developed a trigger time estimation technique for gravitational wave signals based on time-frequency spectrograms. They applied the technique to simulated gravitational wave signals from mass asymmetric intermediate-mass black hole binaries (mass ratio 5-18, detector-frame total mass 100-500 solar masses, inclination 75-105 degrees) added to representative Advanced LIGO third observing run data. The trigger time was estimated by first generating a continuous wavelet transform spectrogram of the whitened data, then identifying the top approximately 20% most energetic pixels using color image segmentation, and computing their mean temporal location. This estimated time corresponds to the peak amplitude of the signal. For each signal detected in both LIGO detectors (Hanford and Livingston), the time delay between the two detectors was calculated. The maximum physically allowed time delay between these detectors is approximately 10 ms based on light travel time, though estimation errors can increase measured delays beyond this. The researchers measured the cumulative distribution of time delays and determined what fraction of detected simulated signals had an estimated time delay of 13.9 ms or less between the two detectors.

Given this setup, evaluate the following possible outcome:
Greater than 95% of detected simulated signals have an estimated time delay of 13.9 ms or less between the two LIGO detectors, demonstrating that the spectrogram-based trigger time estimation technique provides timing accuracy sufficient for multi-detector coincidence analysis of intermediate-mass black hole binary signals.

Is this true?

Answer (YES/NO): NO